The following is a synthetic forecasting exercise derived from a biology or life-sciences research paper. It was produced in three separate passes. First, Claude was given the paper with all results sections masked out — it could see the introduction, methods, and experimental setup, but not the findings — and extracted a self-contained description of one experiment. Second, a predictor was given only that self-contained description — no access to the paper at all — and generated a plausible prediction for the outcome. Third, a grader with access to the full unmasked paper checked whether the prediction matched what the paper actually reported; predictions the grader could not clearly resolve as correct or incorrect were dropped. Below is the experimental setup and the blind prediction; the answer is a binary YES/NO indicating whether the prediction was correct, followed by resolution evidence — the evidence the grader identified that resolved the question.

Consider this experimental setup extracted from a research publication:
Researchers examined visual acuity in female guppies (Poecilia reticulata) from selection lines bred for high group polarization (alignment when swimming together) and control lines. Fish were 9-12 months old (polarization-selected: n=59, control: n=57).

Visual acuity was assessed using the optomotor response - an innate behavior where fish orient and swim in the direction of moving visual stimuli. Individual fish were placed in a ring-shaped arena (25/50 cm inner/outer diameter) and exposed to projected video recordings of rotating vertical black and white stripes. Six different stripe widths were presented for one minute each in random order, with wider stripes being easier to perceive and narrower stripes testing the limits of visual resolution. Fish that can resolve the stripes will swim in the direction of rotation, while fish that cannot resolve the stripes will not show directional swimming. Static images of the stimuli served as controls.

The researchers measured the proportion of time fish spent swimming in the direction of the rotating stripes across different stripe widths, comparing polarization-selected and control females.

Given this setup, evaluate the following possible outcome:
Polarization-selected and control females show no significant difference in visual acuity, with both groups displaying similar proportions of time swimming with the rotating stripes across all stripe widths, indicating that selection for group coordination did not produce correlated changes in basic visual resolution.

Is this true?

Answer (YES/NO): YES